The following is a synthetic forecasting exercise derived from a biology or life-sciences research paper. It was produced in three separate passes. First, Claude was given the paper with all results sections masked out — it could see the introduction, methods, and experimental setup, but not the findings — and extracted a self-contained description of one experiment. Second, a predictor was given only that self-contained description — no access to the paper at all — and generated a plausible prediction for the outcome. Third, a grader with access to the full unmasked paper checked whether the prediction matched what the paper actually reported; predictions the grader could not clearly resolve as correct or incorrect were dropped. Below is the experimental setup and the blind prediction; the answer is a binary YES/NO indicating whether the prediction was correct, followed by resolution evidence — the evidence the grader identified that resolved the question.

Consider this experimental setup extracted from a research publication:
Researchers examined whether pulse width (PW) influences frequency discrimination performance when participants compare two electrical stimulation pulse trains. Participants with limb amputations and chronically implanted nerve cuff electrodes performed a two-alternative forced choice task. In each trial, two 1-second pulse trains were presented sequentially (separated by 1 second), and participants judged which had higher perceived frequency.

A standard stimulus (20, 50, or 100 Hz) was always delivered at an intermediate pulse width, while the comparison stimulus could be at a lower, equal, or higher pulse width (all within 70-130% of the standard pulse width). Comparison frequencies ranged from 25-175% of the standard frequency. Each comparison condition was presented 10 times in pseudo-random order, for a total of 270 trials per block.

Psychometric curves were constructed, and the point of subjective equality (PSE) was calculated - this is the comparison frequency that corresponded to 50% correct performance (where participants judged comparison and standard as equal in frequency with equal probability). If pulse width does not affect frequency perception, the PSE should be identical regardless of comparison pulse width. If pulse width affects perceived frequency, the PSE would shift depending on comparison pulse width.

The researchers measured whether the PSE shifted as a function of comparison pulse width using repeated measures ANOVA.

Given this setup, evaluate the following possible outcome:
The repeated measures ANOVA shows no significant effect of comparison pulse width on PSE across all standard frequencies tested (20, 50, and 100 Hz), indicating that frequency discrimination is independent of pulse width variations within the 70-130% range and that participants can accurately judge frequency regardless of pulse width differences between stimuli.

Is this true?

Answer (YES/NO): NO